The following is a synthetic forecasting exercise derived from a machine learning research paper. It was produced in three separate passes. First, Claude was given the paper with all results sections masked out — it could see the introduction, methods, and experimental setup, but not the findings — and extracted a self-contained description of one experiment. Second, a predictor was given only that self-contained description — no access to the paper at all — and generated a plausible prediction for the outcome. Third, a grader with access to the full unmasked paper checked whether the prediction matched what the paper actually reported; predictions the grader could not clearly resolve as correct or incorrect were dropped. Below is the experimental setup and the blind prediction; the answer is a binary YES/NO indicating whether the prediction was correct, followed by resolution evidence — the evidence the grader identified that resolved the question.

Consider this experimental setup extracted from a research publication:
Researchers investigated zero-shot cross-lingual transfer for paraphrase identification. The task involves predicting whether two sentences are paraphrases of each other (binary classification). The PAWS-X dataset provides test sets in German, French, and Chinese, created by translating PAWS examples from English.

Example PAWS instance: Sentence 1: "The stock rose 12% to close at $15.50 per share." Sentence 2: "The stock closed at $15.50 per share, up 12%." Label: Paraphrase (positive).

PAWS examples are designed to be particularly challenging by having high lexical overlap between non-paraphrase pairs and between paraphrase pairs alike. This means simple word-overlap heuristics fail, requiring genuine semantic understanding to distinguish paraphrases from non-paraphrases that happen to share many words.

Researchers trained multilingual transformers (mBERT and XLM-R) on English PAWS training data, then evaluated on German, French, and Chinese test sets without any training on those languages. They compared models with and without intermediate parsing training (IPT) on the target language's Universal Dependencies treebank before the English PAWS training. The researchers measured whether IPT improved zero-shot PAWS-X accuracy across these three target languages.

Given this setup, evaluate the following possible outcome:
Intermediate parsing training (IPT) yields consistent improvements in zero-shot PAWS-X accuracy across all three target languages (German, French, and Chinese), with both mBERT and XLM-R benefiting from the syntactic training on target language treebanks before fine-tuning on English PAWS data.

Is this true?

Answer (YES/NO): NO